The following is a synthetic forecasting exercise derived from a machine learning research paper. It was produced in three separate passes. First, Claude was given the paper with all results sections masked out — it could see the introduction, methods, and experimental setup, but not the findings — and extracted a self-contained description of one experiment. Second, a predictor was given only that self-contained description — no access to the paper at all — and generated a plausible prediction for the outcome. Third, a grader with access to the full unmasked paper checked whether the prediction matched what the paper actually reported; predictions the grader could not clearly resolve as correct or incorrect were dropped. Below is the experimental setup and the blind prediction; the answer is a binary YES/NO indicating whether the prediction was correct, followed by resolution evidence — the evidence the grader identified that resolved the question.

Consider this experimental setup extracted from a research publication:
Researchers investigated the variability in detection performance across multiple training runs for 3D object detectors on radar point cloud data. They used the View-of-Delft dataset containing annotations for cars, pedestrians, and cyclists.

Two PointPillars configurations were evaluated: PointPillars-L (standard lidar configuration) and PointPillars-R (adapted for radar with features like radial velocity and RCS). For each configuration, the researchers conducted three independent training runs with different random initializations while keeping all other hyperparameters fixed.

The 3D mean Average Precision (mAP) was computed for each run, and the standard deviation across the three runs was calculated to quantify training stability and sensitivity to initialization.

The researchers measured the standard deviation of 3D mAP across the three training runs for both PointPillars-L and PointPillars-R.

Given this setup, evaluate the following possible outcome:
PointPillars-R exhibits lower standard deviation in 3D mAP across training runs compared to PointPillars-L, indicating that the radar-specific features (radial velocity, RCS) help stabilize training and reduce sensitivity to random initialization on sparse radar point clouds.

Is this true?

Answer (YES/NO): NO